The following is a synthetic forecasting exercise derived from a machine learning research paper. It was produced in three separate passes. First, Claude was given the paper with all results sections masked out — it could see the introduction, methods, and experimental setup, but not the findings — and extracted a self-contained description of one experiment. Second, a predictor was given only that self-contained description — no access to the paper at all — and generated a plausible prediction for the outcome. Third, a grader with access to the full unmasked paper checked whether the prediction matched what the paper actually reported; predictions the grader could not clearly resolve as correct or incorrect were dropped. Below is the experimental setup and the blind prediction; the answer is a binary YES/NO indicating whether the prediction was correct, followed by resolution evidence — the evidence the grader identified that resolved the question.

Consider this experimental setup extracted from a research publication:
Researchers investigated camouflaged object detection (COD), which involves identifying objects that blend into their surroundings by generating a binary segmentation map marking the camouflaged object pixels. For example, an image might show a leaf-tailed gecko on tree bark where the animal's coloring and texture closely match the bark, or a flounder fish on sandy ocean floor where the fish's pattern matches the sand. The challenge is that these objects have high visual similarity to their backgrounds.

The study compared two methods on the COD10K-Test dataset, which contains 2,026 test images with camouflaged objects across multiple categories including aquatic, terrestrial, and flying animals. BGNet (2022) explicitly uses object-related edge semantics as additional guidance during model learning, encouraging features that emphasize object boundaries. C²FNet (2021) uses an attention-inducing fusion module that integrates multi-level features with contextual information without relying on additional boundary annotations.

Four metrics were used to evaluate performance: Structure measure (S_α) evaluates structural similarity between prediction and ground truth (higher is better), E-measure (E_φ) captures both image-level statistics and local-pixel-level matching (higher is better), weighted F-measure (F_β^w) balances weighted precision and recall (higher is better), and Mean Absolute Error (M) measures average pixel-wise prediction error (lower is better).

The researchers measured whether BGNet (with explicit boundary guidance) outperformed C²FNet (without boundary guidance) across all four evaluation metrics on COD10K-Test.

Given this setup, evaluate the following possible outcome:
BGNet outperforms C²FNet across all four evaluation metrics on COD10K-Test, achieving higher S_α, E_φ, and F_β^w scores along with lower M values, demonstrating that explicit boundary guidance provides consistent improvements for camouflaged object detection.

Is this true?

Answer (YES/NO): YES